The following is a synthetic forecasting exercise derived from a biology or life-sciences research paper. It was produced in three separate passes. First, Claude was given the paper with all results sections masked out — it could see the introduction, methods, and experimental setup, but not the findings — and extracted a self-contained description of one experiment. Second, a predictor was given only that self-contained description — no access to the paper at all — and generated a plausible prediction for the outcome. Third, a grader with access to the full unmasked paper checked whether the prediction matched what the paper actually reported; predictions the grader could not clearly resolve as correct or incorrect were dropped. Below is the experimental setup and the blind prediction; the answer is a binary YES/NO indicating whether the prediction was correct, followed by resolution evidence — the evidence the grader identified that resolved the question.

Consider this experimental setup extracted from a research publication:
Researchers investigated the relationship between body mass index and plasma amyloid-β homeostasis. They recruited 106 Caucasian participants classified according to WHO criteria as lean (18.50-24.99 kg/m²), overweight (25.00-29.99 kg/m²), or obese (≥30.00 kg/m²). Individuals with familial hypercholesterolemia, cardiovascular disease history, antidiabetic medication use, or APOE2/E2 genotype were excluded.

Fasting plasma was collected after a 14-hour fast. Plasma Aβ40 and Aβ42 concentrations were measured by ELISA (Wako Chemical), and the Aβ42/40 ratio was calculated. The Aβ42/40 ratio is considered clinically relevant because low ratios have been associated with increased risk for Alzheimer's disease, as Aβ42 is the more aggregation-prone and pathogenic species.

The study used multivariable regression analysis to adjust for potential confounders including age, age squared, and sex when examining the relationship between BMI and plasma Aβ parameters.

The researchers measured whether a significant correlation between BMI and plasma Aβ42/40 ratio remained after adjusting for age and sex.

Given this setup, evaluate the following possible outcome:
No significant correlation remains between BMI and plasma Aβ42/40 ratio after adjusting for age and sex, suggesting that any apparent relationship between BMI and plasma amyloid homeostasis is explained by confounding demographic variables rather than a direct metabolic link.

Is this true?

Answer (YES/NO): NO